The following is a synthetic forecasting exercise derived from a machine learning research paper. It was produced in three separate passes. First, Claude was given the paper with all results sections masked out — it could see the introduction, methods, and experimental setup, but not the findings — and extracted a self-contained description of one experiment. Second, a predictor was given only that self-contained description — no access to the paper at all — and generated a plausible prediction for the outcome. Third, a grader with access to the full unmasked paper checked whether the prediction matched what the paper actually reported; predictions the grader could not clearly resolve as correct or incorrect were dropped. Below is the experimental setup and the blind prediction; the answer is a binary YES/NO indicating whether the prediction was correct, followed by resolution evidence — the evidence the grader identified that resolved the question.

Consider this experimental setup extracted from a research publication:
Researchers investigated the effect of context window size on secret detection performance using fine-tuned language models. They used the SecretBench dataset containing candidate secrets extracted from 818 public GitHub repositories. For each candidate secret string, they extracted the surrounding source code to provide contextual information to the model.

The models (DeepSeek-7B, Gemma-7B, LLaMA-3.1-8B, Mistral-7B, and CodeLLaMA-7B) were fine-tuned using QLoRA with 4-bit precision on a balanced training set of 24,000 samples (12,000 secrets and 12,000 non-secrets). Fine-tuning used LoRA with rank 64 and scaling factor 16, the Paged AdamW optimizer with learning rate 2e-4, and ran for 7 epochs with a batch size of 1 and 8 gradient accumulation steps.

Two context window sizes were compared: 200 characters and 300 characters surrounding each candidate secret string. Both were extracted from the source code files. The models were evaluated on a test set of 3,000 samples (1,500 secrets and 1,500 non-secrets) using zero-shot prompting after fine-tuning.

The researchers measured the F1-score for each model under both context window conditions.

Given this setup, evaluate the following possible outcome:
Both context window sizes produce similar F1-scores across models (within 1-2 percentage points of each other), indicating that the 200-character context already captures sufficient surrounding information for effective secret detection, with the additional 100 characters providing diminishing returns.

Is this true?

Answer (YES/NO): YES